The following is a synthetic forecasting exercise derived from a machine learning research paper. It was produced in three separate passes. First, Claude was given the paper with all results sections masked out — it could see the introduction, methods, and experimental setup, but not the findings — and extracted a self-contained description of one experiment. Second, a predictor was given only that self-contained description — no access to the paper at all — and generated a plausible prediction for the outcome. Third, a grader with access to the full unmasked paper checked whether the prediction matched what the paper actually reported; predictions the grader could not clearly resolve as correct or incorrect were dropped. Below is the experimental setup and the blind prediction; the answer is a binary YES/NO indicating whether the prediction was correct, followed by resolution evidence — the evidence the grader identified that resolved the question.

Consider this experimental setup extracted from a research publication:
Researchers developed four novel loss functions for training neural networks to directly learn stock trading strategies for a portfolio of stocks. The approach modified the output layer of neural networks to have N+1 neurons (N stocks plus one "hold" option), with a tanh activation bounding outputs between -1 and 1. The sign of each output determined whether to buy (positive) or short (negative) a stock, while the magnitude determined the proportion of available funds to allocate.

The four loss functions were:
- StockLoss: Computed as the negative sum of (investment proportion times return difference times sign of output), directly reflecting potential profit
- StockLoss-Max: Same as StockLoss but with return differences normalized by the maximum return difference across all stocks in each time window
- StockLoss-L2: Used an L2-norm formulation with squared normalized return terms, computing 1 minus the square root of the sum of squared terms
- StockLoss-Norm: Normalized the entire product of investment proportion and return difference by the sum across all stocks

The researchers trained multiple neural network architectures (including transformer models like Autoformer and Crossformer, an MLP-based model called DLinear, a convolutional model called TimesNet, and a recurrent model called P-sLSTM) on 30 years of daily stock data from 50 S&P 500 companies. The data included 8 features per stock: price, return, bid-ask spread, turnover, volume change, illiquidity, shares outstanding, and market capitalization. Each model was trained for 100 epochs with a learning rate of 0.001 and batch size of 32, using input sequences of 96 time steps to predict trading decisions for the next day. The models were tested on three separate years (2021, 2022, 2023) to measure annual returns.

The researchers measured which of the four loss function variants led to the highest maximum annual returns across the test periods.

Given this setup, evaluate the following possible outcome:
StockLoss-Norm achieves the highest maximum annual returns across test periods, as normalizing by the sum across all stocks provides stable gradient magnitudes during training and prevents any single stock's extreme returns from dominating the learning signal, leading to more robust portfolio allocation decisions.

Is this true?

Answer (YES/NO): NO